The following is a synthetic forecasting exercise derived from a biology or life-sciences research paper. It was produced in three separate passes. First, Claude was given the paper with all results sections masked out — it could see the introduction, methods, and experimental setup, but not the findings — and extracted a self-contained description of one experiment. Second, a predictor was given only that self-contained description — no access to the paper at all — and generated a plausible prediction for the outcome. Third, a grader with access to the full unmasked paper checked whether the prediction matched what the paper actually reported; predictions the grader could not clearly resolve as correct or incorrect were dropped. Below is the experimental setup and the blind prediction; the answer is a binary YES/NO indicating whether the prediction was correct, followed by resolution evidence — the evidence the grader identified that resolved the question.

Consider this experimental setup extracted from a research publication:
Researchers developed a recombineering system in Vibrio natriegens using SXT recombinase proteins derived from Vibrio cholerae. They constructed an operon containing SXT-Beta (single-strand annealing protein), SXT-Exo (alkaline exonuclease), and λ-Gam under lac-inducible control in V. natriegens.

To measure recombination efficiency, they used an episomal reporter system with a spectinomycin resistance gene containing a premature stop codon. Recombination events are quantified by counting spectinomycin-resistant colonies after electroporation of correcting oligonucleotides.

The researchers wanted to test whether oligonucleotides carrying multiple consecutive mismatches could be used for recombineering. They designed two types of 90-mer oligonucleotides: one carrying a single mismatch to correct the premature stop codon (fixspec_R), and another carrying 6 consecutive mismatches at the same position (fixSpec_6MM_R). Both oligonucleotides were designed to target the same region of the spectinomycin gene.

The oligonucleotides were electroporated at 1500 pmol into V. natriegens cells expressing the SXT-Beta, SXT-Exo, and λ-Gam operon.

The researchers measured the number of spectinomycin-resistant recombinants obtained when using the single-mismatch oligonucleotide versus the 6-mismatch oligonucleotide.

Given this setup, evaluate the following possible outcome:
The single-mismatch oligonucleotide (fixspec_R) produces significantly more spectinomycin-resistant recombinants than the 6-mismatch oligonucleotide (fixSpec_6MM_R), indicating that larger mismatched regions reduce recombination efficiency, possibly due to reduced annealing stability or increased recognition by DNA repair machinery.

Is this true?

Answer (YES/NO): NO